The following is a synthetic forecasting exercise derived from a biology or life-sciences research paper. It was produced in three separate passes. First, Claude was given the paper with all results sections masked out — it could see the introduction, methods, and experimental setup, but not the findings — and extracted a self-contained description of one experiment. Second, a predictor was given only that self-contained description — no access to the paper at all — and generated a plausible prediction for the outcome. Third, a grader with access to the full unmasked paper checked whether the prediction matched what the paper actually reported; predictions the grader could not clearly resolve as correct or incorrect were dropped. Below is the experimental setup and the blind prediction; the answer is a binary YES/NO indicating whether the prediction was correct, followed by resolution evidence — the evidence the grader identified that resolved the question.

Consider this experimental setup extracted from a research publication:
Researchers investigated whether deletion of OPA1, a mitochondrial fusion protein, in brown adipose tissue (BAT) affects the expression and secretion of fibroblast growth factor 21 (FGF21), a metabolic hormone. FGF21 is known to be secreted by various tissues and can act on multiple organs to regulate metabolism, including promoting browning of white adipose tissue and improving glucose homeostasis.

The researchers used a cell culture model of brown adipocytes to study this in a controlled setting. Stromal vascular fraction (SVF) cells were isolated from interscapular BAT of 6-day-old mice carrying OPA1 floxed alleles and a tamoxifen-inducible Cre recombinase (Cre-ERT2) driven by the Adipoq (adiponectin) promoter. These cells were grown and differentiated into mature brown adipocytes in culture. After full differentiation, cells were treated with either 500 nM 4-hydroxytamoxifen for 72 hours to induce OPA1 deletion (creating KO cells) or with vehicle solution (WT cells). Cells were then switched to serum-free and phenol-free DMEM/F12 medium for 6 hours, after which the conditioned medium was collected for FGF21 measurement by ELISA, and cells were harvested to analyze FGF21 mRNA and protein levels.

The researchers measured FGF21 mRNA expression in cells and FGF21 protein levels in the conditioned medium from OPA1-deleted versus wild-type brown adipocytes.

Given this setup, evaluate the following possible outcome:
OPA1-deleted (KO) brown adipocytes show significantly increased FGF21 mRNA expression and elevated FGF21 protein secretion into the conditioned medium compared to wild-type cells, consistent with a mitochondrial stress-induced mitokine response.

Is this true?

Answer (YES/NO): YES